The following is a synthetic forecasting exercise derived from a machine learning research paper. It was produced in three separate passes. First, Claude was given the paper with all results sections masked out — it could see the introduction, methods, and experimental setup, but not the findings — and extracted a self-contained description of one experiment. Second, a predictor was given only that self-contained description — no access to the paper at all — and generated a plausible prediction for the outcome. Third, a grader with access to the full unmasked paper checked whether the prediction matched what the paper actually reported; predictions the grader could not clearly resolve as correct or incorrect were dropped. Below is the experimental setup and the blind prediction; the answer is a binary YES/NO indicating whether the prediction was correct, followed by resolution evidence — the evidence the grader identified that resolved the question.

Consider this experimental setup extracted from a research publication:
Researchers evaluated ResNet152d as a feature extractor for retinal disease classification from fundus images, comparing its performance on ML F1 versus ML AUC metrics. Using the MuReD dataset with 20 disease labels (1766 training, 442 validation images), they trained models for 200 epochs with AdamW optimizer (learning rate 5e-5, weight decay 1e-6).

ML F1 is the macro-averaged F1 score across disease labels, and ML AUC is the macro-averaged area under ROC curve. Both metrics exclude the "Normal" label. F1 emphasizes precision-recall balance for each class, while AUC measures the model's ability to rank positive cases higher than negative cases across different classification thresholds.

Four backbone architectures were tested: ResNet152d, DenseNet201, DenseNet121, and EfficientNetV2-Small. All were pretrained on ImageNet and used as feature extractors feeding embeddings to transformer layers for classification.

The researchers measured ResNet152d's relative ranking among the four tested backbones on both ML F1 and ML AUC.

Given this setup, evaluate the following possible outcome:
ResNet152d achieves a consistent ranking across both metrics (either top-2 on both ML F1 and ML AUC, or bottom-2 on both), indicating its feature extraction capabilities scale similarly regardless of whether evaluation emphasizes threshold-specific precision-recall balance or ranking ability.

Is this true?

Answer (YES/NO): NO